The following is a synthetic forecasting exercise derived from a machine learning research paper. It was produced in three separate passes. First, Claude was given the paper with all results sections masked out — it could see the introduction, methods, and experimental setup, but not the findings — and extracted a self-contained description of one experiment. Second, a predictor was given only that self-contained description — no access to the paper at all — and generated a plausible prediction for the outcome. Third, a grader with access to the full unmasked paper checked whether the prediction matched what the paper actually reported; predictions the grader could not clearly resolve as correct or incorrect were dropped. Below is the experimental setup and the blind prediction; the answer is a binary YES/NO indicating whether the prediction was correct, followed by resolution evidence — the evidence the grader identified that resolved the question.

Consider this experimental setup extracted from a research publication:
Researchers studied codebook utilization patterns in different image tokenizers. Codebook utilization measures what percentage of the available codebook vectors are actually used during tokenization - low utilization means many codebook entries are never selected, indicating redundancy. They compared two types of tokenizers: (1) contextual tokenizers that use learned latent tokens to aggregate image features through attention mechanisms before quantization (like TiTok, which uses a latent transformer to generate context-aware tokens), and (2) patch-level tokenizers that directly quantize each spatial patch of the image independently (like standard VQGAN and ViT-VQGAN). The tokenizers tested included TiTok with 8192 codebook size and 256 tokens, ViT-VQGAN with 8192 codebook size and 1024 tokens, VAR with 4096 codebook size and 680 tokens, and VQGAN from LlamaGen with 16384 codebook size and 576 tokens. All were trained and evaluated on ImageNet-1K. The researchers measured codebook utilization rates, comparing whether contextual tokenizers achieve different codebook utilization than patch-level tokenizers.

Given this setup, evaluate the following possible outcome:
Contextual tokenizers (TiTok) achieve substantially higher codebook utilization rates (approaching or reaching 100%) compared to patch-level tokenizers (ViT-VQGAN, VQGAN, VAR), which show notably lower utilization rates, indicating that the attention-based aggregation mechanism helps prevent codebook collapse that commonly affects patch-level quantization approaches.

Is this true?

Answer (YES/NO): NO